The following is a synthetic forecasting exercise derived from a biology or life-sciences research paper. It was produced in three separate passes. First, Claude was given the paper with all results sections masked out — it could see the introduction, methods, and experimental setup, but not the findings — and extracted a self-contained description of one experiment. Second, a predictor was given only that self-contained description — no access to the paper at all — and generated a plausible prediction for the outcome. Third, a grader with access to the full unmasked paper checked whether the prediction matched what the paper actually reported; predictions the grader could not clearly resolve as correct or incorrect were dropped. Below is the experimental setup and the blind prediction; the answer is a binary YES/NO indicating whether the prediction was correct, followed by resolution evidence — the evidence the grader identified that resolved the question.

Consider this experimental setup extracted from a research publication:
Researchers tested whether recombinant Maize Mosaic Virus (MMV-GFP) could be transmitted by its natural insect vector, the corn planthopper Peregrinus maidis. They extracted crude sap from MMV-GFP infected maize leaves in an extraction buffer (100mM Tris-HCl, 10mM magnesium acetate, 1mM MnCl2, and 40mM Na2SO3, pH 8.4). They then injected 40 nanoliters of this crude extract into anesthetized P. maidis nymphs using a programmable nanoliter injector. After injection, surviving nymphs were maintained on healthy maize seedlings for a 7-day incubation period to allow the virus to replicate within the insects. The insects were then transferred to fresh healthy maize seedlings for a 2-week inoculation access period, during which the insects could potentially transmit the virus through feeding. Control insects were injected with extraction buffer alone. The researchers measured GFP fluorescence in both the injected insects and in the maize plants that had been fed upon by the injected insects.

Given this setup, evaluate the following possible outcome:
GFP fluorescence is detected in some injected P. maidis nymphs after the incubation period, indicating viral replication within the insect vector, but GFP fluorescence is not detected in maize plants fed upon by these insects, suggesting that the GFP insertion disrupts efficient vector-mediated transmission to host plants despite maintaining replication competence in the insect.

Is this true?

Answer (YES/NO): NO